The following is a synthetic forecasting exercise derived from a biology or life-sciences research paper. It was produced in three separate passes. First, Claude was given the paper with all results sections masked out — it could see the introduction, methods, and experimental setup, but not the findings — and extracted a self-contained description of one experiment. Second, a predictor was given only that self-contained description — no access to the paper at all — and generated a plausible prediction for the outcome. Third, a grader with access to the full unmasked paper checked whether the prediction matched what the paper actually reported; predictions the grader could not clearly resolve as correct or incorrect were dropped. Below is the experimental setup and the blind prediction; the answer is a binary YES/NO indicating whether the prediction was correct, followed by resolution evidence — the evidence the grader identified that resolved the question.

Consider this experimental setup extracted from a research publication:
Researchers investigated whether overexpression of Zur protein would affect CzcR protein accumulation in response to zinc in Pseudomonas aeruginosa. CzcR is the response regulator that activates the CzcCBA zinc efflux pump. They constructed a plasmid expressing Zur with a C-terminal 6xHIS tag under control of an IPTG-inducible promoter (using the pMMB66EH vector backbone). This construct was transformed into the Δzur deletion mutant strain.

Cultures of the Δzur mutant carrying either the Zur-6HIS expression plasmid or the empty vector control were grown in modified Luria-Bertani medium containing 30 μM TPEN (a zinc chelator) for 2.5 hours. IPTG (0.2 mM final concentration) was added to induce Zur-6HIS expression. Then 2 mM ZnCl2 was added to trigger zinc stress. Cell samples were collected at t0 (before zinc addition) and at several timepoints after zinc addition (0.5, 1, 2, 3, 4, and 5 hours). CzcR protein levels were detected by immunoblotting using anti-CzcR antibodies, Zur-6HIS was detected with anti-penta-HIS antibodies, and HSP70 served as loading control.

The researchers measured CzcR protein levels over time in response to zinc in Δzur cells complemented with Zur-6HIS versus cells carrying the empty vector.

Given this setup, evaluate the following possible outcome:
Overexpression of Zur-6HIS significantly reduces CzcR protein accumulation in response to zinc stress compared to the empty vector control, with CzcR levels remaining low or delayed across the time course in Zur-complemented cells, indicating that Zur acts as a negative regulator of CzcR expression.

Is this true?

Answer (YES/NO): NO